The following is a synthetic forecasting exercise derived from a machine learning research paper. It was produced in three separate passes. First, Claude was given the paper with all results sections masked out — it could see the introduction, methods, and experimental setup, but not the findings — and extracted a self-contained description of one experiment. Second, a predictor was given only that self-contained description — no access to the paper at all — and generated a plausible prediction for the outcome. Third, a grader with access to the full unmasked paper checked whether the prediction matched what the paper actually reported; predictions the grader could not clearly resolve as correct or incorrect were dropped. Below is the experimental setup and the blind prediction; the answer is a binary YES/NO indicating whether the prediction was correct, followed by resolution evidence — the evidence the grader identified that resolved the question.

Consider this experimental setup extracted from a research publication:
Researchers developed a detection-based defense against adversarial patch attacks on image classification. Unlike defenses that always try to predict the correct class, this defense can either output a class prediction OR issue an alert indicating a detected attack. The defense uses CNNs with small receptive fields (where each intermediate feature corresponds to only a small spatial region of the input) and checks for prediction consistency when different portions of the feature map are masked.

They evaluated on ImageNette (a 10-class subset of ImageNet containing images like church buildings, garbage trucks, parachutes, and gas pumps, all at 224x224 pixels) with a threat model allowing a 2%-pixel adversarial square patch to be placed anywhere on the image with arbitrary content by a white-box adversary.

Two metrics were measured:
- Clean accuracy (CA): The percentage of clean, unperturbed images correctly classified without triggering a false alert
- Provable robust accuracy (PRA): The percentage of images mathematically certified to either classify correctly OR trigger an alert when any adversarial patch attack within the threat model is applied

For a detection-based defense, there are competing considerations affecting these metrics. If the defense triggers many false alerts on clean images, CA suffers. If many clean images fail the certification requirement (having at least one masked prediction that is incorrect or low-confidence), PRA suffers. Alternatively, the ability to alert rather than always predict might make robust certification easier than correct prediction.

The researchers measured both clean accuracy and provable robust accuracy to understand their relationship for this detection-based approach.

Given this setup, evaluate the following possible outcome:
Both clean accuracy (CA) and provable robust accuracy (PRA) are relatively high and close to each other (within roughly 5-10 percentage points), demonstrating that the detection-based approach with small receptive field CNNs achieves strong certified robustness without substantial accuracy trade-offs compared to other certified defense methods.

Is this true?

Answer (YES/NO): YES